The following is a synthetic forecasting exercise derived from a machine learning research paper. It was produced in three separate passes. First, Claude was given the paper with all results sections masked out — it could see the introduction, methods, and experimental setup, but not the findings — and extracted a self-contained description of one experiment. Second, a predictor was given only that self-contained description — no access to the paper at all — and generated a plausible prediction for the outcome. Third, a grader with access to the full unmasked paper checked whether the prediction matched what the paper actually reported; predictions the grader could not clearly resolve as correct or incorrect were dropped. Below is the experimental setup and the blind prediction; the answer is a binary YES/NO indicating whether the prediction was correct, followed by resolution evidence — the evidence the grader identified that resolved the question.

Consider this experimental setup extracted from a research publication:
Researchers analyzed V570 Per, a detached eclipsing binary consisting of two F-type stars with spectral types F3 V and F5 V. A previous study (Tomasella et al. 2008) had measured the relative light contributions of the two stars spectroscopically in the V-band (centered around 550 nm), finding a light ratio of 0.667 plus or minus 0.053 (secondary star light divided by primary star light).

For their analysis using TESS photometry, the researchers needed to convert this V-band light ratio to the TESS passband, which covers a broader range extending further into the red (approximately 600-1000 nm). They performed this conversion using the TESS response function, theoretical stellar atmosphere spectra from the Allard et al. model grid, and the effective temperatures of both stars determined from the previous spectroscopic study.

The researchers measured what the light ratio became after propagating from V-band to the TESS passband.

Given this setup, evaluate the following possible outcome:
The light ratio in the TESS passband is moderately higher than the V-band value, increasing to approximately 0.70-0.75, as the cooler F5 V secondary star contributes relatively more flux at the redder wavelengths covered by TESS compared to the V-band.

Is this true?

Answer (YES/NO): YES